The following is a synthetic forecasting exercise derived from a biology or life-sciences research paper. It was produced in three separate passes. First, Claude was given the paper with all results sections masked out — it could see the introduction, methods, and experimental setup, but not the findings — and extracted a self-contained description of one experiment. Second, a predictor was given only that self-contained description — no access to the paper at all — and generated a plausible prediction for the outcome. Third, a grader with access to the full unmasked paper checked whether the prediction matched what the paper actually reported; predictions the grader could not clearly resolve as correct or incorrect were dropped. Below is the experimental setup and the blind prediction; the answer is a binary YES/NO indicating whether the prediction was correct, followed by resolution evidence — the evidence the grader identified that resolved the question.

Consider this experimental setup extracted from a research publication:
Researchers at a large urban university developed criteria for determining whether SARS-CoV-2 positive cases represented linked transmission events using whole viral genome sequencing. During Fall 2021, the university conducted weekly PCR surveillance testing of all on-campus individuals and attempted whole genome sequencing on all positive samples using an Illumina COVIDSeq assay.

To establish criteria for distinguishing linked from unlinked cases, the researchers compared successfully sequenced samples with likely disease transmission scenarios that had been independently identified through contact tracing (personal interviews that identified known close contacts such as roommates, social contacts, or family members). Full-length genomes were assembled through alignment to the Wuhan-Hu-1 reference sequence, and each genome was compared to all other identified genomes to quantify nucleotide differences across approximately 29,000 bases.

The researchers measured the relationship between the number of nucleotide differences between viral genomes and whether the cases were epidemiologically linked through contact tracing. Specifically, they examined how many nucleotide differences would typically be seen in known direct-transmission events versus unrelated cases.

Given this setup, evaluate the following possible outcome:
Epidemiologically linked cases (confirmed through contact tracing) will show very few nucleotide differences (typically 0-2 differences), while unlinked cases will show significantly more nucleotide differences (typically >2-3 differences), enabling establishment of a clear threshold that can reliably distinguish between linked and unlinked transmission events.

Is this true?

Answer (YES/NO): NO